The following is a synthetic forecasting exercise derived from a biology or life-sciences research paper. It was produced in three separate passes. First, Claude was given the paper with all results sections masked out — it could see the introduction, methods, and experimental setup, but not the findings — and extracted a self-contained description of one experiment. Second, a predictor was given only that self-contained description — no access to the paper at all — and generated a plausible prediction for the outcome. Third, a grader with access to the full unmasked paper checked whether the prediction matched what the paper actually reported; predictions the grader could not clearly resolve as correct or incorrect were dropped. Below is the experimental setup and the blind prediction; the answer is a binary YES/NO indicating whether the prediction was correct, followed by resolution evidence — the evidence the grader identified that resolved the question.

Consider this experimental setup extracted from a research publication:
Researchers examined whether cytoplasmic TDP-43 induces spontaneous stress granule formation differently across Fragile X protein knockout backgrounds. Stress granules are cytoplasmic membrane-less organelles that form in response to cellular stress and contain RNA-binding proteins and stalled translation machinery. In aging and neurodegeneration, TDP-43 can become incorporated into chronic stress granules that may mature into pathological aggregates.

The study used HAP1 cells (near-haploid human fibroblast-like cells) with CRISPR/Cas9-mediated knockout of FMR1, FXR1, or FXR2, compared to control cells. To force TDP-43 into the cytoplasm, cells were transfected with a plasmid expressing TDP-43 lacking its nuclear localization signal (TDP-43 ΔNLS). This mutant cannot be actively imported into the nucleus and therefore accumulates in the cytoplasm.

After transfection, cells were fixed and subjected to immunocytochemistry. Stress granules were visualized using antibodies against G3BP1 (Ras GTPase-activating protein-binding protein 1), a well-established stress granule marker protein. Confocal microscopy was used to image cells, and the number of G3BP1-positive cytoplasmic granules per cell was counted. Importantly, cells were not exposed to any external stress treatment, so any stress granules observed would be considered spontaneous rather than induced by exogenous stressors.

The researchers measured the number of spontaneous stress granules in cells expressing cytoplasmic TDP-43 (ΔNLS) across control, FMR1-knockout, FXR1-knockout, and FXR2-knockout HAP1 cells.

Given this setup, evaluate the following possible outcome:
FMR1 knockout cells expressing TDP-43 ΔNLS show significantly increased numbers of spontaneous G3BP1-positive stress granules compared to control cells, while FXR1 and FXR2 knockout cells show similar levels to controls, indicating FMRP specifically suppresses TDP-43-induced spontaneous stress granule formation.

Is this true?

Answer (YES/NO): NO